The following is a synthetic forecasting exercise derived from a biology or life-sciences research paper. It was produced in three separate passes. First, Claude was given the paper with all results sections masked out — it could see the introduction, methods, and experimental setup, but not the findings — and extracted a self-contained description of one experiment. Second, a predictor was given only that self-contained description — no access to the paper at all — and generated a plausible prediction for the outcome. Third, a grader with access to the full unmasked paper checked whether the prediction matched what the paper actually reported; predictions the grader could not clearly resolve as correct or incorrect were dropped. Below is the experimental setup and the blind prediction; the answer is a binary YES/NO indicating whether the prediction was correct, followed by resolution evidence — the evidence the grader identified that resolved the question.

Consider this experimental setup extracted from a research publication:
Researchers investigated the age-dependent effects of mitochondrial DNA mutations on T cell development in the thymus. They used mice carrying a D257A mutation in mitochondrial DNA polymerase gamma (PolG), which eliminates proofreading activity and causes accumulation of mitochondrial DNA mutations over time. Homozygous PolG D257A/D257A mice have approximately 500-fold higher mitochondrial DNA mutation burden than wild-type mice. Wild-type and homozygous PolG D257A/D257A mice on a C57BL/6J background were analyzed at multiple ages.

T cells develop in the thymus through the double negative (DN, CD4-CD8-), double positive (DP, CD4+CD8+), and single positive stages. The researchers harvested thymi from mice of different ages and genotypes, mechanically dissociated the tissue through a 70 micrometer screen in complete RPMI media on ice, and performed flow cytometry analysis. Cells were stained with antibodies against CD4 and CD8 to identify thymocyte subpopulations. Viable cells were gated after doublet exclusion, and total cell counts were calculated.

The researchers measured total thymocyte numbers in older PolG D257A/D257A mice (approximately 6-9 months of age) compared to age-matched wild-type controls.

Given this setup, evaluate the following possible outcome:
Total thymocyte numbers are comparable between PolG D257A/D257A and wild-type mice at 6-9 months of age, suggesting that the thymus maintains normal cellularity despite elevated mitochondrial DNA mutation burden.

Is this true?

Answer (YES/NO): NO